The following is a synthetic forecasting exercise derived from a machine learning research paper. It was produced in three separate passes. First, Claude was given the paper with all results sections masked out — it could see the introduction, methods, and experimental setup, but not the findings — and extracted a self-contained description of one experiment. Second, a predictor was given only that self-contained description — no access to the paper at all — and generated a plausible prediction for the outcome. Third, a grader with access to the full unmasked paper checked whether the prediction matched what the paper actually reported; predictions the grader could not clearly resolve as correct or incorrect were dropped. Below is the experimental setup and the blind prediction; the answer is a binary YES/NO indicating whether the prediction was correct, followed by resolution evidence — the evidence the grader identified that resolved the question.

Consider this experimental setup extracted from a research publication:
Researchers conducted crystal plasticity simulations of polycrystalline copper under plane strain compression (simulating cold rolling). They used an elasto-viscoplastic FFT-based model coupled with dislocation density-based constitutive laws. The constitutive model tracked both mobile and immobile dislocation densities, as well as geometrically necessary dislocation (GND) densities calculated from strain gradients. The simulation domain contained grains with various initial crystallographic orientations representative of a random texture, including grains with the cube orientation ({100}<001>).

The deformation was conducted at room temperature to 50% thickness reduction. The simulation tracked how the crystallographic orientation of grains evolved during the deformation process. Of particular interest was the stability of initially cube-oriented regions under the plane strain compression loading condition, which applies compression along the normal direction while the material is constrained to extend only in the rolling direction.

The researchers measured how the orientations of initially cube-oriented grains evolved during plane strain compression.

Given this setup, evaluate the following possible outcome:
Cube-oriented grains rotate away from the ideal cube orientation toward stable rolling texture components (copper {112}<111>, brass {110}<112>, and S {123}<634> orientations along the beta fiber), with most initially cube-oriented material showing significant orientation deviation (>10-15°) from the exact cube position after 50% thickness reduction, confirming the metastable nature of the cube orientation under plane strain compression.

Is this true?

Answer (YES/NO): YES